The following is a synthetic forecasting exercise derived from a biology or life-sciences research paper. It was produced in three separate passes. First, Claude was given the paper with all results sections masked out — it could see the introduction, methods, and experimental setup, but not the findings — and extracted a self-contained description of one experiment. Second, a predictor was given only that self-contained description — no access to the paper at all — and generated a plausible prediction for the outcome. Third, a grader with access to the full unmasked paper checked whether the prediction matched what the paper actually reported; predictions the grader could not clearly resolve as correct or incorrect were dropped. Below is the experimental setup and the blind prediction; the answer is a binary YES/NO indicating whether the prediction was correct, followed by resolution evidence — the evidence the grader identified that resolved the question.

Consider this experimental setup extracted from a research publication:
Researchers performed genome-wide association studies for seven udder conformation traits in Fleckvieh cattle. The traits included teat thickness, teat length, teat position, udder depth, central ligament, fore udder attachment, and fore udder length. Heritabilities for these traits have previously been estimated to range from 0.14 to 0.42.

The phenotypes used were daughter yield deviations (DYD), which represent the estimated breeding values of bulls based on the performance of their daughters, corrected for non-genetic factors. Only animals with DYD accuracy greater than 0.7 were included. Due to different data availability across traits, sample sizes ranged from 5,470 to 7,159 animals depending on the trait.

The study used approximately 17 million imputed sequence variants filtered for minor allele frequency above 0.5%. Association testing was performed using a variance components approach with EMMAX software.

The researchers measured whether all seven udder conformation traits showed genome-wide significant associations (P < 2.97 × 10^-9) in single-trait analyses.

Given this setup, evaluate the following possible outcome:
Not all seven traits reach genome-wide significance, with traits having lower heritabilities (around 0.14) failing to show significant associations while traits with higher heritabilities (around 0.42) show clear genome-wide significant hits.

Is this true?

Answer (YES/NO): NO